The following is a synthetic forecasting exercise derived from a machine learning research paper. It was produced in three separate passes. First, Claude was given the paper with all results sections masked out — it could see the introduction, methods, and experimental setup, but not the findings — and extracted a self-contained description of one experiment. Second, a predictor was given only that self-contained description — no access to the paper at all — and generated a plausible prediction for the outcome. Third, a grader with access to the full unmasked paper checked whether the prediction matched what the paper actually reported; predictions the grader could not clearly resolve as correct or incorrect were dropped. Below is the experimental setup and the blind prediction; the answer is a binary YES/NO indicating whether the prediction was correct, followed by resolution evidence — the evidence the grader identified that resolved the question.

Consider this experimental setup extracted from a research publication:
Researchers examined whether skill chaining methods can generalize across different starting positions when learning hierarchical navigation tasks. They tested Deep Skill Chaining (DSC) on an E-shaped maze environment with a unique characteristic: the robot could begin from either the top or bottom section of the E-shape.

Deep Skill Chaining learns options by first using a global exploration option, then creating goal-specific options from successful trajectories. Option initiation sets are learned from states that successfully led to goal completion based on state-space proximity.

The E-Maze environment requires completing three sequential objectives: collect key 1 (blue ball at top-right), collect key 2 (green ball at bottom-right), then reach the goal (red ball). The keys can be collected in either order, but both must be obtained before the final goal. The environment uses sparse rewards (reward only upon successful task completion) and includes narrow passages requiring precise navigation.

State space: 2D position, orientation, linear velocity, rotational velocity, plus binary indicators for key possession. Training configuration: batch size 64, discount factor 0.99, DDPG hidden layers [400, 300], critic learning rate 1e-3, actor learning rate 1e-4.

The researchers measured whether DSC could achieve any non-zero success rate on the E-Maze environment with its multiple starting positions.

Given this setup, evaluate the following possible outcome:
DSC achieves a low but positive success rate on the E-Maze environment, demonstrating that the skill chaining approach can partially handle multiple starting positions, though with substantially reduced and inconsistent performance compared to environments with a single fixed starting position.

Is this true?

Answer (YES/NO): NO